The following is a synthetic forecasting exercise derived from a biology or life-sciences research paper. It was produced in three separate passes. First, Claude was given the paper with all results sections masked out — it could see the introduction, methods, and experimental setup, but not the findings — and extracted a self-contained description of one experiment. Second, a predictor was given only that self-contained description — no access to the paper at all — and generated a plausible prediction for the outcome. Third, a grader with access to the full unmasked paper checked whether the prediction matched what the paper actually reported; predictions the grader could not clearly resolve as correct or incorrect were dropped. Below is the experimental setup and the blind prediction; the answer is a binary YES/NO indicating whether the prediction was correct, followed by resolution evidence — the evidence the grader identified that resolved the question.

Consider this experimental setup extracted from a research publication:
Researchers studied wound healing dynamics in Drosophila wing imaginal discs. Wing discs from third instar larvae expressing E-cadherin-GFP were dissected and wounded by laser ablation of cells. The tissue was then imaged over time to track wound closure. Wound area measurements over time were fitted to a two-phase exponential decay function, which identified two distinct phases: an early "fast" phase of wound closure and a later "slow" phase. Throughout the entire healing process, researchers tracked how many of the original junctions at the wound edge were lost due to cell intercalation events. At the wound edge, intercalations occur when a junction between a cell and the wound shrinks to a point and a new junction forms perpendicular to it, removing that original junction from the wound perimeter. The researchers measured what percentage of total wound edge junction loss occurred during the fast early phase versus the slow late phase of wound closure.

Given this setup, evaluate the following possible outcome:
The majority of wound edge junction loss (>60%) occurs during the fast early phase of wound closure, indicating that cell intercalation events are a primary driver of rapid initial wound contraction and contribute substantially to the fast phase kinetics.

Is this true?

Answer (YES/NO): NO